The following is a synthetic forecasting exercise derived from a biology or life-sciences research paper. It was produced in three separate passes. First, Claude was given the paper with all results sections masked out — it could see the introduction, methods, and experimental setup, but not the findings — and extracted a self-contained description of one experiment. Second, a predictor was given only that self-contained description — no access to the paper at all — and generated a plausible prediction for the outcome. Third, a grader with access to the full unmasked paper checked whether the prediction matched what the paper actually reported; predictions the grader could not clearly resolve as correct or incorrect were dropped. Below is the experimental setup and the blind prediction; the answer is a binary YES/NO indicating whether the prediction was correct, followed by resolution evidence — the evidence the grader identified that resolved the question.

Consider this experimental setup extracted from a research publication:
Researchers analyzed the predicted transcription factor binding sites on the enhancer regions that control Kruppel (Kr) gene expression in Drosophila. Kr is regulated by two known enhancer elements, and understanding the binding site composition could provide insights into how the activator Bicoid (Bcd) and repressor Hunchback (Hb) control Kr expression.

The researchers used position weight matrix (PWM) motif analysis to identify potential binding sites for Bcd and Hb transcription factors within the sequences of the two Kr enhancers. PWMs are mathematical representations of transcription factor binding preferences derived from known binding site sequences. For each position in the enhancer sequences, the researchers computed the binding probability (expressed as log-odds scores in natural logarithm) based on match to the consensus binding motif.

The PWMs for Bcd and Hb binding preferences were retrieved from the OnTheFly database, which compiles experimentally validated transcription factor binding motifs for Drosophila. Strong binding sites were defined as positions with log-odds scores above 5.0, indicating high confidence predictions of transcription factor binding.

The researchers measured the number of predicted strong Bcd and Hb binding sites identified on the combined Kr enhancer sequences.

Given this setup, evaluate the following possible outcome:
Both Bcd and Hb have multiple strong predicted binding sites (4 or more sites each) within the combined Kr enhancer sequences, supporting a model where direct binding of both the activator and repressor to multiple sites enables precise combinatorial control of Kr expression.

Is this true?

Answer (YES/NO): YES